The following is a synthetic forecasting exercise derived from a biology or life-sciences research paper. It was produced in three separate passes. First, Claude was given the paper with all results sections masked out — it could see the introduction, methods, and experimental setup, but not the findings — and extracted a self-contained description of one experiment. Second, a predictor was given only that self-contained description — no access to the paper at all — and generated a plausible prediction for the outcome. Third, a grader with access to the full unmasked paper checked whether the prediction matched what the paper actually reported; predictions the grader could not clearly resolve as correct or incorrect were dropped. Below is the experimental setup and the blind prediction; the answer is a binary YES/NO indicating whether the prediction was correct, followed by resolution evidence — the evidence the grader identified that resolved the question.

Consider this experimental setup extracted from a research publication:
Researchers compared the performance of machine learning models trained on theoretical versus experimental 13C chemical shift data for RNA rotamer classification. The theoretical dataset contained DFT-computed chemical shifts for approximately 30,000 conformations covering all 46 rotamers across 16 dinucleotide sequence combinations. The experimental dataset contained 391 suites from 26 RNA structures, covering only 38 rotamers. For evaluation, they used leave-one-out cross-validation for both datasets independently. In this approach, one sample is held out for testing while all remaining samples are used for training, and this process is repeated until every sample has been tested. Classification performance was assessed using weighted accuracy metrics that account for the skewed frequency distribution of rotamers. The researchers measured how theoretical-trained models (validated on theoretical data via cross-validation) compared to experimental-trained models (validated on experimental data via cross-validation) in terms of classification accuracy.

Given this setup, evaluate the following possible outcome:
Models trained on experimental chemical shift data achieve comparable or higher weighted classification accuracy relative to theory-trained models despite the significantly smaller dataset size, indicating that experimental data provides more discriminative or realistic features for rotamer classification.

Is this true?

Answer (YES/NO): NO